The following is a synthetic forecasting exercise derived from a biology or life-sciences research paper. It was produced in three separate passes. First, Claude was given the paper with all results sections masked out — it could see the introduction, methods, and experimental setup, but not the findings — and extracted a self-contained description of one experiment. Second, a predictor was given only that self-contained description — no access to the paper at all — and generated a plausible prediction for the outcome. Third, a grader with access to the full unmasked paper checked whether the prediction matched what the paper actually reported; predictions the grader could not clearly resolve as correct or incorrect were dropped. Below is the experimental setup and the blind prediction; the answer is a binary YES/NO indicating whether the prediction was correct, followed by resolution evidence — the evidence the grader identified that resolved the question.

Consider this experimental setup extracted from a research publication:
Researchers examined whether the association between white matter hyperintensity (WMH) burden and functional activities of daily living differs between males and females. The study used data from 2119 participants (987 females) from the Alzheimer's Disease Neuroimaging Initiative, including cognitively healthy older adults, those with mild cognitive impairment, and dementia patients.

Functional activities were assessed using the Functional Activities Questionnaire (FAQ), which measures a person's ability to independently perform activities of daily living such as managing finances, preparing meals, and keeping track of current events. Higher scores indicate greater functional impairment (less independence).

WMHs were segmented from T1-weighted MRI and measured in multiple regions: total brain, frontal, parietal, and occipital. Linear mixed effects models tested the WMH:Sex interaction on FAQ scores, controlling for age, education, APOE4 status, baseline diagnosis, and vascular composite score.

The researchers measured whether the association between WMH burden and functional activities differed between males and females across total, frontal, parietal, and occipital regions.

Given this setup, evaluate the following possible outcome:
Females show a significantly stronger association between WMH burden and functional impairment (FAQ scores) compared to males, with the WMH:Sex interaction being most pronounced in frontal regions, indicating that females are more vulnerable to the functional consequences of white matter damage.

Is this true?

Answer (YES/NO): NO